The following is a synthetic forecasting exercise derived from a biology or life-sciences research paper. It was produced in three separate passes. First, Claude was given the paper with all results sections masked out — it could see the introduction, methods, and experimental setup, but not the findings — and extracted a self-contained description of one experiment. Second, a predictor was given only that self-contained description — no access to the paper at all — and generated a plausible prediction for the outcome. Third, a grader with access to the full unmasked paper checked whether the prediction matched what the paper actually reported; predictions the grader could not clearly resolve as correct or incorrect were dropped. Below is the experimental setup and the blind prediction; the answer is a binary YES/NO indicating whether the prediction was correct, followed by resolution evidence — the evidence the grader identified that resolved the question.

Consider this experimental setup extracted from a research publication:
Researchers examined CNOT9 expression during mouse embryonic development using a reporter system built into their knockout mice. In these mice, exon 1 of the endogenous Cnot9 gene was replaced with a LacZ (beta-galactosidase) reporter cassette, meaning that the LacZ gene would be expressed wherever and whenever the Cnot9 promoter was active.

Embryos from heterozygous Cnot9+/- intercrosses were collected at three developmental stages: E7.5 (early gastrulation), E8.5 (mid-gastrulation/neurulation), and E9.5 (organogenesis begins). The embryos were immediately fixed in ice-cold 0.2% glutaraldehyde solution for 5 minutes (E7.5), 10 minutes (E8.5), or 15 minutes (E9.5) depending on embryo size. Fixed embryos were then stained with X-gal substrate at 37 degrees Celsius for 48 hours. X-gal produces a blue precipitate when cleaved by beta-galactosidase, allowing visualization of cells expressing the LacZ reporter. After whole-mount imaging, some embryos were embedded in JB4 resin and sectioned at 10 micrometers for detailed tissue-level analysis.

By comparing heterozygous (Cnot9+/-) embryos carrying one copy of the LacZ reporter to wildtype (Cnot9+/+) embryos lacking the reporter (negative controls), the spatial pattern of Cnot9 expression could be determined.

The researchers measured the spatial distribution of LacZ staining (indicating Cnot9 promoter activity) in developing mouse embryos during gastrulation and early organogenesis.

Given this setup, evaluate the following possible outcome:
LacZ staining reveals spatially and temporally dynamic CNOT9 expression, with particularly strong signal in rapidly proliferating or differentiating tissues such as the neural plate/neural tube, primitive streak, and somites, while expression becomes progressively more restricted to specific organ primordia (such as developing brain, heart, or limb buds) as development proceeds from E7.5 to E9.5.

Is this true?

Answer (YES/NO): NO